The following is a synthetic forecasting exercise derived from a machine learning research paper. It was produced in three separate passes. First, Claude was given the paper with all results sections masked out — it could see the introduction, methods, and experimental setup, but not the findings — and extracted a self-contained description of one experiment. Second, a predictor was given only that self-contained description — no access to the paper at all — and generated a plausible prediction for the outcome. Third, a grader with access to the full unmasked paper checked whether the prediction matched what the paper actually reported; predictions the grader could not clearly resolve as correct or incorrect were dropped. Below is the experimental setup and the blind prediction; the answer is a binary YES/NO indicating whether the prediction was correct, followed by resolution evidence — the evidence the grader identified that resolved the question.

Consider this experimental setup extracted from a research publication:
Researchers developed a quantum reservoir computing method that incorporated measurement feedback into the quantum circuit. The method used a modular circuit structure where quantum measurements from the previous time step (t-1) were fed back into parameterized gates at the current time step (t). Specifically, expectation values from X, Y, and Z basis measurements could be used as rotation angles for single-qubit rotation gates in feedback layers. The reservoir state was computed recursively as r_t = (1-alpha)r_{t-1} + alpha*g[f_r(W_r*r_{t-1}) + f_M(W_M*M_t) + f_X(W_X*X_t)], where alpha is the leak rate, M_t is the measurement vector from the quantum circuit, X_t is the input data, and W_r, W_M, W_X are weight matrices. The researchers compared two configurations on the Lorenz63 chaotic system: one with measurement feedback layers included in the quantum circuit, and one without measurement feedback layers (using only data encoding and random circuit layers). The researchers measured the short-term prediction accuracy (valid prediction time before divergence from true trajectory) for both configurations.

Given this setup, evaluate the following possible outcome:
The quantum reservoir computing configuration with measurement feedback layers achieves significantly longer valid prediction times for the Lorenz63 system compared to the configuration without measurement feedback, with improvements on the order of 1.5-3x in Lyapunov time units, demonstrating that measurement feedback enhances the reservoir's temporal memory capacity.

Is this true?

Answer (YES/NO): NO